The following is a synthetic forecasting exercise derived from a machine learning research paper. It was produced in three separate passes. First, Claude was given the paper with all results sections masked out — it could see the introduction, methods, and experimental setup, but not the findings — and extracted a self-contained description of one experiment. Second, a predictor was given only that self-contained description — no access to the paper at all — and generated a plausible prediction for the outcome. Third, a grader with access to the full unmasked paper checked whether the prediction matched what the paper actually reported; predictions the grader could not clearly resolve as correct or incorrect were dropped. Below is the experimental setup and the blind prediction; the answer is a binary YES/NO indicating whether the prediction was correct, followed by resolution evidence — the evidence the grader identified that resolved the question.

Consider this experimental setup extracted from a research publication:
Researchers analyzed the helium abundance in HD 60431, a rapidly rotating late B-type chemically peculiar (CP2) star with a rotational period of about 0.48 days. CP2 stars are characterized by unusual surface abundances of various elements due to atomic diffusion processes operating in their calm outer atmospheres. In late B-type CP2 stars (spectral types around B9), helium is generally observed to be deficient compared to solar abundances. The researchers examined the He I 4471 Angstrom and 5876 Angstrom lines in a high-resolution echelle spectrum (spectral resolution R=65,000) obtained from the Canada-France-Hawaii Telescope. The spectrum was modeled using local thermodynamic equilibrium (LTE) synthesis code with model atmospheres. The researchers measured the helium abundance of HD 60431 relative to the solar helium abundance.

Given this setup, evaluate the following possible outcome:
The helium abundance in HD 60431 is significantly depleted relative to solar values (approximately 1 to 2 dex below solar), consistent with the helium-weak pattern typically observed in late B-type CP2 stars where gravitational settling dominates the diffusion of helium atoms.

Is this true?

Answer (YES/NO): NO